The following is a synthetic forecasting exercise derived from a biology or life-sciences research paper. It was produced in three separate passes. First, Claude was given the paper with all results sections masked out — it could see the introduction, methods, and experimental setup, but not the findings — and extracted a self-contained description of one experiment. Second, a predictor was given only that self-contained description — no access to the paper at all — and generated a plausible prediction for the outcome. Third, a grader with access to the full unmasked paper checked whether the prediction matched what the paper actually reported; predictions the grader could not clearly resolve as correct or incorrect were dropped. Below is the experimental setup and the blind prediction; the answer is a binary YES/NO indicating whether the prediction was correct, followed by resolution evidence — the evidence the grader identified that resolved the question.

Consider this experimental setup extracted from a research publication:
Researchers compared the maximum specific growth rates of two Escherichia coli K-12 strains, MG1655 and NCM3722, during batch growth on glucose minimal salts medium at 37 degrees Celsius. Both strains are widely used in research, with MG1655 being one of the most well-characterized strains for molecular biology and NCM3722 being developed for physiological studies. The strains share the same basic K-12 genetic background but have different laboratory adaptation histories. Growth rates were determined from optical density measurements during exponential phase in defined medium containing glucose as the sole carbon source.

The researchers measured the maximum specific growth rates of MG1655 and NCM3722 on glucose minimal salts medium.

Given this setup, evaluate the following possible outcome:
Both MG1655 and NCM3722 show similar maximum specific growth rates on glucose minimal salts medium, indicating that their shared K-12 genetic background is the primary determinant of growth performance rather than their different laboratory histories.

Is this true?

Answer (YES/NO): NO